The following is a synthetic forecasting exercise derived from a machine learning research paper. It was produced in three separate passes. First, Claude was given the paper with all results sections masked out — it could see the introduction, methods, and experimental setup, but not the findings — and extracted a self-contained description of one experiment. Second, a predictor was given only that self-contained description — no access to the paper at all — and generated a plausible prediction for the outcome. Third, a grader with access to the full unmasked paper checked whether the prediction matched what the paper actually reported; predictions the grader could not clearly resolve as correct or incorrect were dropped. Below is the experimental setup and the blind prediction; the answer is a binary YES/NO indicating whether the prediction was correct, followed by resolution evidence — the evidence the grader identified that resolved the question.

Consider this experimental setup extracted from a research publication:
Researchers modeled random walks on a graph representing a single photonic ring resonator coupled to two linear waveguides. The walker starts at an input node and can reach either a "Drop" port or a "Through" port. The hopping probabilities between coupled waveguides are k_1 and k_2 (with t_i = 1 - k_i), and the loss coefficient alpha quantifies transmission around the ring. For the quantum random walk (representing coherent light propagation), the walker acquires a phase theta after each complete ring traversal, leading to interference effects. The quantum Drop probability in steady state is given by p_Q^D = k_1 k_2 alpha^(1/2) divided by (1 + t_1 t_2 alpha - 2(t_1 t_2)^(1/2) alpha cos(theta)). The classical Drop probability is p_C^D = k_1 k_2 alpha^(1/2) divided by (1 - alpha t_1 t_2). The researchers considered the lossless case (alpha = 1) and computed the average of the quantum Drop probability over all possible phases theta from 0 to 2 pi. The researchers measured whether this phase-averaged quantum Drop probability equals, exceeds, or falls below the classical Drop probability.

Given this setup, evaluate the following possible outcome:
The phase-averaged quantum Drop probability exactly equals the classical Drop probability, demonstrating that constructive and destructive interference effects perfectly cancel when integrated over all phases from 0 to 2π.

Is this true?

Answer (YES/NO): YES